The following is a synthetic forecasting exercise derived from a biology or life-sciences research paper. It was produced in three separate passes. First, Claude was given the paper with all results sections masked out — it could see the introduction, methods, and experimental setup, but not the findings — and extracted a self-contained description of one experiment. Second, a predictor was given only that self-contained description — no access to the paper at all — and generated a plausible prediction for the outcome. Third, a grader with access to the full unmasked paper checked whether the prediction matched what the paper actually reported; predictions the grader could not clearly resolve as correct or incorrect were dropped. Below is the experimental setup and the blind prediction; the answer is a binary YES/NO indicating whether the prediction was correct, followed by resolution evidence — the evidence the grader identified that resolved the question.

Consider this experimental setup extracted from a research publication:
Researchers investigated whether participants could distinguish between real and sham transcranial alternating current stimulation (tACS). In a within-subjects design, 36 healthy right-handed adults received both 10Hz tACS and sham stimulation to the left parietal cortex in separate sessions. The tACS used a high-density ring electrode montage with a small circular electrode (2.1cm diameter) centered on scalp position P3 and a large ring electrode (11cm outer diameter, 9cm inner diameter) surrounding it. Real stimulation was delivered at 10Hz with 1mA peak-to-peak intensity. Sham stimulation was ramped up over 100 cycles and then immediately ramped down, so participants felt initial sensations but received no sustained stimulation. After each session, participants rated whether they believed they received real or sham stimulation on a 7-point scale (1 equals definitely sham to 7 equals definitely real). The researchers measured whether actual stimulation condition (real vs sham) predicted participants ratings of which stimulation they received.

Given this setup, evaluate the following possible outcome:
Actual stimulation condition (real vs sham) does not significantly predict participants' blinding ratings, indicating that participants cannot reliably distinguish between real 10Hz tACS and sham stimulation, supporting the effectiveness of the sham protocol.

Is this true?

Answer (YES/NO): YES